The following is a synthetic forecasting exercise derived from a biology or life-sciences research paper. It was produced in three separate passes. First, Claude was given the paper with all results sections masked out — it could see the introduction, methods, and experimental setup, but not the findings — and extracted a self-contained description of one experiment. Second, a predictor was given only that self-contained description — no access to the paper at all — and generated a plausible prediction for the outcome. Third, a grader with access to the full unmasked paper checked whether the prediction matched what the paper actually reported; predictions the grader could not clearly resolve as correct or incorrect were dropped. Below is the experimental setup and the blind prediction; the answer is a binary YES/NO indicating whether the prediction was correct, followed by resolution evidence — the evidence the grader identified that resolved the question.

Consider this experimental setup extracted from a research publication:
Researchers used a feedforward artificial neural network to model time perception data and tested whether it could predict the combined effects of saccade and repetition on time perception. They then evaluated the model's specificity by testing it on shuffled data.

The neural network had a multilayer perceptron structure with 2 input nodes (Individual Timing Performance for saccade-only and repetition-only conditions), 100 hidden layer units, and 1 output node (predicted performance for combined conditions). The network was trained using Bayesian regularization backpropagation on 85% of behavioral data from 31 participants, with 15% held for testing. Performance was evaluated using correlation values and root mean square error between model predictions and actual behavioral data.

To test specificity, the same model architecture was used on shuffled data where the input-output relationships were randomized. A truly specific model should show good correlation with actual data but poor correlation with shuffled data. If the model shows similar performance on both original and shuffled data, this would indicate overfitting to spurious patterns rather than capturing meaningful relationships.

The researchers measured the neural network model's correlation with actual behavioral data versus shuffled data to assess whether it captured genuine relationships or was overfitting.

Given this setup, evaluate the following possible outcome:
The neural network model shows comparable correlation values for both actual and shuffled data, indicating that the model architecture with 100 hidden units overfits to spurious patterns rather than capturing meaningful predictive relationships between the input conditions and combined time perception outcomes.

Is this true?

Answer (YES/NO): NO